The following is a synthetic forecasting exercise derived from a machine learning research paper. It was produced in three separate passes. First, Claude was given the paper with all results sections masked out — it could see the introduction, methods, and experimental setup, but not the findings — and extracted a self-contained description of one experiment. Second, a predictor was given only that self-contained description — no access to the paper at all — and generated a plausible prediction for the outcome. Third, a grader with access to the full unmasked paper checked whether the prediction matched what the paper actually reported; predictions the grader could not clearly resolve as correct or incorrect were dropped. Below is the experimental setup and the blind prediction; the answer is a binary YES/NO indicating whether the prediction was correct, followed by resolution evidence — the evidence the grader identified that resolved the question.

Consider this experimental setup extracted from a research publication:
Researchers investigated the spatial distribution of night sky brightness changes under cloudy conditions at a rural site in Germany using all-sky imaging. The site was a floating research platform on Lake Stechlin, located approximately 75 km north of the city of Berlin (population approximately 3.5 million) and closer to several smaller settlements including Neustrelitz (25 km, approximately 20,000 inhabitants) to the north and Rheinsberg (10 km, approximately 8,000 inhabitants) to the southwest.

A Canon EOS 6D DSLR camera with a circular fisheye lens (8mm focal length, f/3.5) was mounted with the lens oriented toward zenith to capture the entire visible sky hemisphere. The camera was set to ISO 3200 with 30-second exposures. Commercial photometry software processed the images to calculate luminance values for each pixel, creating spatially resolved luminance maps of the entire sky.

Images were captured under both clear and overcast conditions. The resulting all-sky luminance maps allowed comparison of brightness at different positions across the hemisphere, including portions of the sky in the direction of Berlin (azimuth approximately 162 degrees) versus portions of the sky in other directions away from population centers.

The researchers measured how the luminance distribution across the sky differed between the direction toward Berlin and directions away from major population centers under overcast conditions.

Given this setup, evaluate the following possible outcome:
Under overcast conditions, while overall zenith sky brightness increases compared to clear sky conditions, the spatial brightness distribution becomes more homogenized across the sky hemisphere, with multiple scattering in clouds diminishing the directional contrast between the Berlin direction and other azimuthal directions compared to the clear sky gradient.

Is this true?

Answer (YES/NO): NO